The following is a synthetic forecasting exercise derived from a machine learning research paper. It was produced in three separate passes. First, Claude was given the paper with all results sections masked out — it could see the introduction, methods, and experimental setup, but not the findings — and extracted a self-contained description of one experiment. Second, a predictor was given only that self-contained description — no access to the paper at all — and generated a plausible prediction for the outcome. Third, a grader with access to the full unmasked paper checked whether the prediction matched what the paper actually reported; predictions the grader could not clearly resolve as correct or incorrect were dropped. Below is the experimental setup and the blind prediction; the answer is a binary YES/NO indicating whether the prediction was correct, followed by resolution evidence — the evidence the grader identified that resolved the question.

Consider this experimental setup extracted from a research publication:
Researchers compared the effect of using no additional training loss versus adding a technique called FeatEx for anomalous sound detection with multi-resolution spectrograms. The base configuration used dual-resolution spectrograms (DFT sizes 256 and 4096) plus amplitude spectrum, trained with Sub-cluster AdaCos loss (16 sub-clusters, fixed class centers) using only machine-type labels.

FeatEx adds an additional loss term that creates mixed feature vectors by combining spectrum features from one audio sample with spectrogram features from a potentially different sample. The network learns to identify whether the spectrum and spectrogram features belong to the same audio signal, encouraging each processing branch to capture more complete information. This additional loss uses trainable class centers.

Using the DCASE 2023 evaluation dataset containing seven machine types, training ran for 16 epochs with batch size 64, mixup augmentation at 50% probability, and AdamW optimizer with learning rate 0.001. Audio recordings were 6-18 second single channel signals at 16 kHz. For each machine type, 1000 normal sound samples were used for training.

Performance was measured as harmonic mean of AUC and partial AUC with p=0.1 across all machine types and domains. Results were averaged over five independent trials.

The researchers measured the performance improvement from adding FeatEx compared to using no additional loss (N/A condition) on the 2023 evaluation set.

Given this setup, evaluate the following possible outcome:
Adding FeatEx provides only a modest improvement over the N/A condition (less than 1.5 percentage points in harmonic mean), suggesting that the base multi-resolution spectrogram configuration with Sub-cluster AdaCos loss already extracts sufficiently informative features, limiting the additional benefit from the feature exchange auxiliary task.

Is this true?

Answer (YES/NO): NO